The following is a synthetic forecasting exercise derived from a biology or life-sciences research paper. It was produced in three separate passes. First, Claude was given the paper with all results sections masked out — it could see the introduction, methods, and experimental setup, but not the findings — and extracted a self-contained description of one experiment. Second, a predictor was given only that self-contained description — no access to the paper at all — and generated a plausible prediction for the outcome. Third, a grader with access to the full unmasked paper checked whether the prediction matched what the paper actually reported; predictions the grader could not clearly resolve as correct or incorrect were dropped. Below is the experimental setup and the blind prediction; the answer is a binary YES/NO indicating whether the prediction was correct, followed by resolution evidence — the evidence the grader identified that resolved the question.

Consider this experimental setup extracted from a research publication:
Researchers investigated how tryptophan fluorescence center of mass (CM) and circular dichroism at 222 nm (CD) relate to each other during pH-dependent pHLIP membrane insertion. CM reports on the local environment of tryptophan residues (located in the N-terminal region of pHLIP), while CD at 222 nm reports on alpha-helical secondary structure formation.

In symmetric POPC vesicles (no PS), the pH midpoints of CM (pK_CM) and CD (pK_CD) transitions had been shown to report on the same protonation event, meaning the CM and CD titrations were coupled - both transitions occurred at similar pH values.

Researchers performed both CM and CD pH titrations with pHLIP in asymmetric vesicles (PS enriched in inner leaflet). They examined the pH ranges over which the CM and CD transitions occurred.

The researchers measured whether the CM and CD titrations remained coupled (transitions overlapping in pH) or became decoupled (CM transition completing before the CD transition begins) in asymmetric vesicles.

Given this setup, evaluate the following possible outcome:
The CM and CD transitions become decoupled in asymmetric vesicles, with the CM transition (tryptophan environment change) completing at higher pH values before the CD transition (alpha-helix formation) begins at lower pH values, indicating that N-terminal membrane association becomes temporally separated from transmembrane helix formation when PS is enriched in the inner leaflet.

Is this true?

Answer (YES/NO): YES